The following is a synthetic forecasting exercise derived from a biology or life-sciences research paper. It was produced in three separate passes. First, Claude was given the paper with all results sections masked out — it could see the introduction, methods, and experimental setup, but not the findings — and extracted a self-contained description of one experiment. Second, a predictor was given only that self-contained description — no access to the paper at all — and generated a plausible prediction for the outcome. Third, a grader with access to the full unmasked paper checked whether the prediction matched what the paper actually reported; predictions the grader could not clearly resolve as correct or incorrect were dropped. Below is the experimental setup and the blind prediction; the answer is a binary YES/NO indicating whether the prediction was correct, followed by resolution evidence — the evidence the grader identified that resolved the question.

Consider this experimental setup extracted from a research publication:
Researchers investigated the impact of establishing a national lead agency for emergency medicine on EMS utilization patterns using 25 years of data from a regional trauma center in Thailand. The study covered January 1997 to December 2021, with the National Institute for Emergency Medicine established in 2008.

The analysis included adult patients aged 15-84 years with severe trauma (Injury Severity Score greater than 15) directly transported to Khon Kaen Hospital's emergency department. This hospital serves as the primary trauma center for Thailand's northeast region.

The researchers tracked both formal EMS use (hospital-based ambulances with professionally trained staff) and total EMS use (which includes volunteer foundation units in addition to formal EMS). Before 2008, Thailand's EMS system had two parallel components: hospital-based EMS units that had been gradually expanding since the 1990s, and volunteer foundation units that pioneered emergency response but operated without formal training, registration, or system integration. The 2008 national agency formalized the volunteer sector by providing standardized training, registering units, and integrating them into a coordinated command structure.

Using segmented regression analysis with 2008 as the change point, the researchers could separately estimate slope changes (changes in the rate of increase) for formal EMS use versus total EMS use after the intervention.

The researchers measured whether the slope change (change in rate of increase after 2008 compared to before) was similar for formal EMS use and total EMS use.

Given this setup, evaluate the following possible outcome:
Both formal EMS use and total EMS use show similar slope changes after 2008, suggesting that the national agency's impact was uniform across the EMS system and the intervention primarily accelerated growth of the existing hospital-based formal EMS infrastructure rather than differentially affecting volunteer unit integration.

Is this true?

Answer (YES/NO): NO